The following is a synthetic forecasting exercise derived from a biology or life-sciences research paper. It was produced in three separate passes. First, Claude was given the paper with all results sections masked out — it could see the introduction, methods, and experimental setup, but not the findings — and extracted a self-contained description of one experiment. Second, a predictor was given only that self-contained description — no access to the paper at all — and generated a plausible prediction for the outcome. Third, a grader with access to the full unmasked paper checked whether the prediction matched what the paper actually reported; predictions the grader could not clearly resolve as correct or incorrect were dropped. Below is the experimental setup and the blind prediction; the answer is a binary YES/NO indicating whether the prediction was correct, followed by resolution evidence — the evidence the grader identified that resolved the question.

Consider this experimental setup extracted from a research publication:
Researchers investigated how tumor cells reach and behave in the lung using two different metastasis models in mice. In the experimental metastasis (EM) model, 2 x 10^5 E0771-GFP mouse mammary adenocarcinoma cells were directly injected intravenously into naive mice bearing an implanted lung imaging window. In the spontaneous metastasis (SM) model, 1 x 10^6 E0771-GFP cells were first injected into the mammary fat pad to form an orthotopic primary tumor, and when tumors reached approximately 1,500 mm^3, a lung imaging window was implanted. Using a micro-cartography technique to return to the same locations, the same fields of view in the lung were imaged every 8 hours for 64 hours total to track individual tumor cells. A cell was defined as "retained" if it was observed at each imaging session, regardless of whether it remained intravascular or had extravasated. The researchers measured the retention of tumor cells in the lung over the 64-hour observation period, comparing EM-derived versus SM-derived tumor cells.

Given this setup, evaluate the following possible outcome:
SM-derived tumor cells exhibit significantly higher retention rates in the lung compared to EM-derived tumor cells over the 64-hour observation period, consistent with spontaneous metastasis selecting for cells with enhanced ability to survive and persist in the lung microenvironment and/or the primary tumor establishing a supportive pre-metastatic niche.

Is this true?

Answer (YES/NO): YES